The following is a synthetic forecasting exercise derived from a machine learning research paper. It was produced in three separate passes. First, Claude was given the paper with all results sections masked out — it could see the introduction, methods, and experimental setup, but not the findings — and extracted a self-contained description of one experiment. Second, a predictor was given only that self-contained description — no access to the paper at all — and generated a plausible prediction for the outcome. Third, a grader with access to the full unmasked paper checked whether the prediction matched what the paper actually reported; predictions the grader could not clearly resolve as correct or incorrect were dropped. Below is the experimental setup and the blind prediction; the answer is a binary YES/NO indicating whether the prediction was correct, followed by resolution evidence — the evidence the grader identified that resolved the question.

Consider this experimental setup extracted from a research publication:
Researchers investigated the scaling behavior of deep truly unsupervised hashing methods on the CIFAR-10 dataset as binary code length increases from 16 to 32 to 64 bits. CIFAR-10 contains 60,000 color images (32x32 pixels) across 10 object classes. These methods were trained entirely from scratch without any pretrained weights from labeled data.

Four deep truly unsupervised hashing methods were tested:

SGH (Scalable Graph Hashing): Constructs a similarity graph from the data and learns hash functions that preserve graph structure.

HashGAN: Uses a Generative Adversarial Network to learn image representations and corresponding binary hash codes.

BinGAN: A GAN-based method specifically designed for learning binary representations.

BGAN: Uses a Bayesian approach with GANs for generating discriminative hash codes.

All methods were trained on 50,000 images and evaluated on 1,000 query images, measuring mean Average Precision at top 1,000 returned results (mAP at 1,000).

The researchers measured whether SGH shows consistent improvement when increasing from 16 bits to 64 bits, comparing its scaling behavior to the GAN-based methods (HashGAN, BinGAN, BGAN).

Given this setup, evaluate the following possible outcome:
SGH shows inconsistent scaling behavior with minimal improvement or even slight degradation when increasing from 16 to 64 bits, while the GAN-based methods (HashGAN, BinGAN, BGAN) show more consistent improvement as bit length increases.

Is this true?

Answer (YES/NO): YES